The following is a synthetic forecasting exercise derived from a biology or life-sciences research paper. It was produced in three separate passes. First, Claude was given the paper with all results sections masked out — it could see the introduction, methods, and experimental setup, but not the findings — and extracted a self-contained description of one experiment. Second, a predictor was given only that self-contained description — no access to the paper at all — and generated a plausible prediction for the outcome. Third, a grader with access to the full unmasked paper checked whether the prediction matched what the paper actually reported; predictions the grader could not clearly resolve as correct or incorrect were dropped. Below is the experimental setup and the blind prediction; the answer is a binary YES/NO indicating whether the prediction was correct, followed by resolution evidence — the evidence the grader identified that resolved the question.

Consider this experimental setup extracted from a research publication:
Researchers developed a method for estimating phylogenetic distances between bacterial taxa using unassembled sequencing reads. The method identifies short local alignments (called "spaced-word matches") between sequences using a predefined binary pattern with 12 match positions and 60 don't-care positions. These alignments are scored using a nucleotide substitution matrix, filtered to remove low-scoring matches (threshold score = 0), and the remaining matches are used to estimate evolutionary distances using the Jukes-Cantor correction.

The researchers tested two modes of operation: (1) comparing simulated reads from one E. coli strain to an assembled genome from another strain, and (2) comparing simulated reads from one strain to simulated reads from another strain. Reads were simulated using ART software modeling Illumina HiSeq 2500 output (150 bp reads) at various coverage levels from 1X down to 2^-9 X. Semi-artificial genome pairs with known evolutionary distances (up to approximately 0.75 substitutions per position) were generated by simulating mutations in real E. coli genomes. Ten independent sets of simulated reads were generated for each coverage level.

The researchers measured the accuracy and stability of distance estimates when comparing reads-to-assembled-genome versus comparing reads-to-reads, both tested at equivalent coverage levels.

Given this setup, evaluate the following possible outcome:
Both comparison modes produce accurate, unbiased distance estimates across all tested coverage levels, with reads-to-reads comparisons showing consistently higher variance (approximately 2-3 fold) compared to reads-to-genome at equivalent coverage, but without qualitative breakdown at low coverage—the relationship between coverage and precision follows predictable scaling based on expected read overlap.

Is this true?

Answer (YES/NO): NO